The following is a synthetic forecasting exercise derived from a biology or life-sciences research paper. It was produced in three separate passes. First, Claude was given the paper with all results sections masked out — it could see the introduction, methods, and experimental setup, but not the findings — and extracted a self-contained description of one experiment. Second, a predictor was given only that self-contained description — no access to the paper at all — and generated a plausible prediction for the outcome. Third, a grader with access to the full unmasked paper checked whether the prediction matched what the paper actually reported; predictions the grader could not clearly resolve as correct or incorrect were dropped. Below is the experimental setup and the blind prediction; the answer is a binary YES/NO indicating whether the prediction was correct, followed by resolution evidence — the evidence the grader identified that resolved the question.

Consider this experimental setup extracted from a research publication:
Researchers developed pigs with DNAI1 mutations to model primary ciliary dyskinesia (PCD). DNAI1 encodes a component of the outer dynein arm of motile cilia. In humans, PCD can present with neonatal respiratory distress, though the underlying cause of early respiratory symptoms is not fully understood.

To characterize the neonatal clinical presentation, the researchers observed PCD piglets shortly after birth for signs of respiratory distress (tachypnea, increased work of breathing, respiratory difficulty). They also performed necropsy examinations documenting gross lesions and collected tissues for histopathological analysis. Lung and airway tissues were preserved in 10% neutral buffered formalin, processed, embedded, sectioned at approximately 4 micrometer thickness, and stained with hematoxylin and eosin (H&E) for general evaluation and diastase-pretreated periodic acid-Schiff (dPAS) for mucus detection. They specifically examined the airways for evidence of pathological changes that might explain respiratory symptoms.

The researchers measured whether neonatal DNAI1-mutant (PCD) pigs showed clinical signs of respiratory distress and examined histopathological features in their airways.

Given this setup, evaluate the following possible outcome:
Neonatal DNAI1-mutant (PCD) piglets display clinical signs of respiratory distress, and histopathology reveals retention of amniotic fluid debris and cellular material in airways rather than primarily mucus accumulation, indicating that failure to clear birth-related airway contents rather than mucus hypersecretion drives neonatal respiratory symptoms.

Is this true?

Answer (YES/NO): NO